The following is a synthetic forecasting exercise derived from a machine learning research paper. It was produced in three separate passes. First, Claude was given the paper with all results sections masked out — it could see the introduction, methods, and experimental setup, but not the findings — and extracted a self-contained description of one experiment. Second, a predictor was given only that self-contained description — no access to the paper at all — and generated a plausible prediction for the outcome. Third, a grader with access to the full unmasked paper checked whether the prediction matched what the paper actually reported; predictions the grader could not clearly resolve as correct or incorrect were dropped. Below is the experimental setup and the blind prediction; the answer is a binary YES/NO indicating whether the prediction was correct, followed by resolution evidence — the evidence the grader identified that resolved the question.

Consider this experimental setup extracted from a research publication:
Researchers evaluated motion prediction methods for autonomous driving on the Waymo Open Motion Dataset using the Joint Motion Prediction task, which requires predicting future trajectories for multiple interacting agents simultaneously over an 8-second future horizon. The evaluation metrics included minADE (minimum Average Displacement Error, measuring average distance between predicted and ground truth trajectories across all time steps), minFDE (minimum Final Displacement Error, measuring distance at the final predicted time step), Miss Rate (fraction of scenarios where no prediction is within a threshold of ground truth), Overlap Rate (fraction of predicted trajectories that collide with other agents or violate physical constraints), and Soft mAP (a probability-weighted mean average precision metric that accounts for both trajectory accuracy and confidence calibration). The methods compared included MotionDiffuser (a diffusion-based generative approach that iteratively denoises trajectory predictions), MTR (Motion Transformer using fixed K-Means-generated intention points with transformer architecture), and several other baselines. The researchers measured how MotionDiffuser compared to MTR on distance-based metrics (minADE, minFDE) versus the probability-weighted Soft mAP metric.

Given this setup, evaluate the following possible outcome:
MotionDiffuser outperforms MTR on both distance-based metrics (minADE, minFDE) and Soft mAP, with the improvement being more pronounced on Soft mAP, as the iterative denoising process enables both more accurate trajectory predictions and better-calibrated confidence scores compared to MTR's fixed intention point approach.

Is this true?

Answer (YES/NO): NO